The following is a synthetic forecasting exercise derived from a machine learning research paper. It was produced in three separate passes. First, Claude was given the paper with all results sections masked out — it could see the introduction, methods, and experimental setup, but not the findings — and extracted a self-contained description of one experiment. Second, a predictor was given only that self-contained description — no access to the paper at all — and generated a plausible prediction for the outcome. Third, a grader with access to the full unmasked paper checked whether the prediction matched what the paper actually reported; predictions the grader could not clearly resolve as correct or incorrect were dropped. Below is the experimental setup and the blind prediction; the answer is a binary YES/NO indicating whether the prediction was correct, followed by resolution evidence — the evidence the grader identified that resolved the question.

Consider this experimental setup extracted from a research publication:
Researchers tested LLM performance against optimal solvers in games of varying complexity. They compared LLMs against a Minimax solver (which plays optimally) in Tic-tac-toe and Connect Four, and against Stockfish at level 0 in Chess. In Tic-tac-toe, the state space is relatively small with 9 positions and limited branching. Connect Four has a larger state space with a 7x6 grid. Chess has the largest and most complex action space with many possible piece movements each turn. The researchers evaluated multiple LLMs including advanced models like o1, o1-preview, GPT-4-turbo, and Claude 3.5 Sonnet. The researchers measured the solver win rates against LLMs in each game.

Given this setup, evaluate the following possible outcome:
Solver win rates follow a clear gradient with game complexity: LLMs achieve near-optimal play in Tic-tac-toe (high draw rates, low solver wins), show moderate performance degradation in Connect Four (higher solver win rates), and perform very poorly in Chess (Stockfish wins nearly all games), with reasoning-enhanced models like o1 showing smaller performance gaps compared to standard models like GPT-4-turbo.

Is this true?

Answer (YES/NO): NO